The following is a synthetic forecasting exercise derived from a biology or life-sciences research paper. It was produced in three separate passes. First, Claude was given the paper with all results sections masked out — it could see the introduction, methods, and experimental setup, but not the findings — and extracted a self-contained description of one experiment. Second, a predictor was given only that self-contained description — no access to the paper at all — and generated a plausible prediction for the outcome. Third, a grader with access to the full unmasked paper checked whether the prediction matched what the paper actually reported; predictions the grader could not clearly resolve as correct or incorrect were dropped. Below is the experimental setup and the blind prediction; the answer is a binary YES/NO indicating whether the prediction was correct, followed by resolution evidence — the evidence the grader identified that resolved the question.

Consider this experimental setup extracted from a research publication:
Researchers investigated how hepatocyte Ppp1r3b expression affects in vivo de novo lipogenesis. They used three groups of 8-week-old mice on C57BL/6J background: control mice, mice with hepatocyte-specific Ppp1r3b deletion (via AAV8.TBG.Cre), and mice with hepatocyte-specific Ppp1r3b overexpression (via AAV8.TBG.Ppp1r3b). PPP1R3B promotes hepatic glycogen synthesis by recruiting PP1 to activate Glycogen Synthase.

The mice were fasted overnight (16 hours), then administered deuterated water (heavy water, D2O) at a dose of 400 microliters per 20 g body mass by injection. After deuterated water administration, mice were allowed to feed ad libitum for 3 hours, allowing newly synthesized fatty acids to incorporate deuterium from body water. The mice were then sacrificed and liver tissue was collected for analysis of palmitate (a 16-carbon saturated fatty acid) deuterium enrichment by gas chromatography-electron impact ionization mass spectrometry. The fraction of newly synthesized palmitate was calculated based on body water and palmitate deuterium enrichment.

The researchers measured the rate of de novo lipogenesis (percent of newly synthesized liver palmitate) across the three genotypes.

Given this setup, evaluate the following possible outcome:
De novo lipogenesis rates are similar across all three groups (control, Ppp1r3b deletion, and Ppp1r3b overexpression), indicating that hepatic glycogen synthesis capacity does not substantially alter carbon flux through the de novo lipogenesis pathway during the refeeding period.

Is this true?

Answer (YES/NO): NO